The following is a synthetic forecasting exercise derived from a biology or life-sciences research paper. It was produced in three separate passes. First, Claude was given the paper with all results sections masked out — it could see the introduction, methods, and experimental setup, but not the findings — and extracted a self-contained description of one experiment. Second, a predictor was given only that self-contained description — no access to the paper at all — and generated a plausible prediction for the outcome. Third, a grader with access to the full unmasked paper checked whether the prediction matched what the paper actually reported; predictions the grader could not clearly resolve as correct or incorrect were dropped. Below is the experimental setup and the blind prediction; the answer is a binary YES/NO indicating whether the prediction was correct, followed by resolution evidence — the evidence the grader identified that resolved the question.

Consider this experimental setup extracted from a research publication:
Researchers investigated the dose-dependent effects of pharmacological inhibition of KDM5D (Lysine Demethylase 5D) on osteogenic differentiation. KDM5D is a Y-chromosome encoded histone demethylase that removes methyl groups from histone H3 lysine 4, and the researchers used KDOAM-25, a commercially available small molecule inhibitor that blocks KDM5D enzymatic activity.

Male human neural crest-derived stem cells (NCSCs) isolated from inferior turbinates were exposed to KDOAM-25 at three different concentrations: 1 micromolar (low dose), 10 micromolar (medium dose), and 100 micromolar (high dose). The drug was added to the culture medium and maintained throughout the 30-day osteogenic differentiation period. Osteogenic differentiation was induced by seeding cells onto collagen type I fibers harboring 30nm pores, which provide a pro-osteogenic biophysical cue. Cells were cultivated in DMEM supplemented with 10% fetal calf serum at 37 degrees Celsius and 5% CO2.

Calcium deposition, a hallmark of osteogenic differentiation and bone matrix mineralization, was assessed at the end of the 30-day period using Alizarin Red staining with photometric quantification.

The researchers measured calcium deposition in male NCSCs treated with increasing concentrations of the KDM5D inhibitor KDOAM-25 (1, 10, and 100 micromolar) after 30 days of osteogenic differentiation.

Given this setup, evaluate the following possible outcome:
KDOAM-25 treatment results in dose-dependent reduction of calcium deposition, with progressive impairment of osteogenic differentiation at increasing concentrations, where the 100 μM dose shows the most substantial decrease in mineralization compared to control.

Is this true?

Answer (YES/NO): YES